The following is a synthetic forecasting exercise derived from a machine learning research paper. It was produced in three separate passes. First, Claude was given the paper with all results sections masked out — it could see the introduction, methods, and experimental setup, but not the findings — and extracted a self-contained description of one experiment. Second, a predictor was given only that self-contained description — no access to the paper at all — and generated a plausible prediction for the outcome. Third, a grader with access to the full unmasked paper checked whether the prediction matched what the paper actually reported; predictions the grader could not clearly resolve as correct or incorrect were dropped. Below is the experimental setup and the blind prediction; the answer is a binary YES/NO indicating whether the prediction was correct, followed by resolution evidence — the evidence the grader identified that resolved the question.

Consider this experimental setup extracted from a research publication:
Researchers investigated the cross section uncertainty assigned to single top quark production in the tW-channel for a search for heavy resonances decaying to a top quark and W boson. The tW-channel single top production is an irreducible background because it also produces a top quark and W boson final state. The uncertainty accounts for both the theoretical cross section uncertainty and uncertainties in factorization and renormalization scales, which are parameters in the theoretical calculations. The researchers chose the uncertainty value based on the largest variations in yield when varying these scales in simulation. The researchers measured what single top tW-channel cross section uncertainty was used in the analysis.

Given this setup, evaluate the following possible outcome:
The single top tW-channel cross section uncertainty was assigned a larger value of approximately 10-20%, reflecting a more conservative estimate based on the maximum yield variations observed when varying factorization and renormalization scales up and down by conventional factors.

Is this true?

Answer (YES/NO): NO